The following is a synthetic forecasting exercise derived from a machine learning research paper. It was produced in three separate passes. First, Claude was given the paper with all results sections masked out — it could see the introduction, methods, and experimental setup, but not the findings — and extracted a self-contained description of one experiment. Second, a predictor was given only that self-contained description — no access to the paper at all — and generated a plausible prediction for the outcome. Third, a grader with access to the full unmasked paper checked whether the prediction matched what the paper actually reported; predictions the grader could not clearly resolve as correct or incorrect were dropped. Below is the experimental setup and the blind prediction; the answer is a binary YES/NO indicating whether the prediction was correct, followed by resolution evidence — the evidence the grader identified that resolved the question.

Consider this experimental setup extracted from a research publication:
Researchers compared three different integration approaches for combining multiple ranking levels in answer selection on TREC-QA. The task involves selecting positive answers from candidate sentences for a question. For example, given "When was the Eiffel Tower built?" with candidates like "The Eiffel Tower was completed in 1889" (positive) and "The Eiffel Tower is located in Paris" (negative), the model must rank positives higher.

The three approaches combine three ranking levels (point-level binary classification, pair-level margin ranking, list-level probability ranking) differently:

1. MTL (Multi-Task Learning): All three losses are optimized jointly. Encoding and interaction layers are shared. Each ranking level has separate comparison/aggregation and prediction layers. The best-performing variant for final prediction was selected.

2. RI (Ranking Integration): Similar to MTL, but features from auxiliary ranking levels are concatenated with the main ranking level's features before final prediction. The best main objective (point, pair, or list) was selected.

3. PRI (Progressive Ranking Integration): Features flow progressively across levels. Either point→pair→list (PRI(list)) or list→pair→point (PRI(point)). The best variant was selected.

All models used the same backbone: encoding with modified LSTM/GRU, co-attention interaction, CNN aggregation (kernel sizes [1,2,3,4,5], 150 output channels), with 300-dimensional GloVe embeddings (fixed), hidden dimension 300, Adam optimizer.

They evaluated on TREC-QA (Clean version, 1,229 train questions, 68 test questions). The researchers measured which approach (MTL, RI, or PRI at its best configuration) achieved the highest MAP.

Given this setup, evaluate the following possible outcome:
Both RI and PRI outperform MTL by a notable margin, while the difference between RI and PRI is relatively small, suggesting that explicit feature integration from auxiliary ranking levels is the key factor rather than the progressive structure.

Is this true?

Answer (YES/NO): NO